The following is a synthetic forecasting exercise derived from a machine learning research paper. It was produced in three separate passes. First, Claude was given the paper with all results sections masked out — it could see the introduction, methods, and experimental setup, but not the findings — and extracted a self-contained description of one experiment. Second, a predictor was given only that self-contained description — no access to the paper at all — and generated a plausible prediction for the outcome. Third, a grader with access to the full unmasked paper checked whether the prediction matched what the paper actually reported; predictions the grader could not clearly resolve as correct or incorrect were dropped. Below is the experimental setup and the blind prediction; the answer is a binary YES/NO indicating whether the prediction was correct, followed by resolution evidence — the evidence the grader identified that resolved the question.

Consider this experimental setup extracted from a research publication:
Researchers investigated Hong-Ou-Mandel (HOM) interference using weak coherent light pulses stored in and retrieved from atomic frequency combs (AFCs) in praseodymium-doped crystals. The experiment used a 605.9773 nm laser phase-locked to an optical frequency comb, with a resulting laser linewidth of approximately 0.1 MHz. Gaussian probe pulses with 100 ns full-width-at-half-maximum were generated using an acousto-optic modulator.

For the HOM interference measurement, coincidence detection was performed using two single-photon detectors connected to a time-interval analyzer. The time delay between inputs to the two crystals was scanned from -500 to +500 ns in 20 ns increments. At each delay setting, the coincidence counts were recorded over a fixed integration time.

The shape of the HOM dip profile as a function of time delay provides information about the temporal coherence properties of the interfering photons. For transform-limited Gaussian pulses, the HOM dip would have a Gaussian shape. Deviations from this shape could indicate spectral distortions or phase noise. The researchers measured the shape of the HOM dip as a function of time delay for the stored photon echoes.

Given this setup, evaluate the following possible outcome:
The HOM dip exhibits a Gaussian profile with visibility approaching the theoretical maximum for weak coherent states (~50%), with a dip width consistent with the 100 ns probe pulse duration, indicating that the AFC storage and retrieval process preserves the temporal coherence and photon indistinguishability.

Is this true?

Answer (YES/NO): YES